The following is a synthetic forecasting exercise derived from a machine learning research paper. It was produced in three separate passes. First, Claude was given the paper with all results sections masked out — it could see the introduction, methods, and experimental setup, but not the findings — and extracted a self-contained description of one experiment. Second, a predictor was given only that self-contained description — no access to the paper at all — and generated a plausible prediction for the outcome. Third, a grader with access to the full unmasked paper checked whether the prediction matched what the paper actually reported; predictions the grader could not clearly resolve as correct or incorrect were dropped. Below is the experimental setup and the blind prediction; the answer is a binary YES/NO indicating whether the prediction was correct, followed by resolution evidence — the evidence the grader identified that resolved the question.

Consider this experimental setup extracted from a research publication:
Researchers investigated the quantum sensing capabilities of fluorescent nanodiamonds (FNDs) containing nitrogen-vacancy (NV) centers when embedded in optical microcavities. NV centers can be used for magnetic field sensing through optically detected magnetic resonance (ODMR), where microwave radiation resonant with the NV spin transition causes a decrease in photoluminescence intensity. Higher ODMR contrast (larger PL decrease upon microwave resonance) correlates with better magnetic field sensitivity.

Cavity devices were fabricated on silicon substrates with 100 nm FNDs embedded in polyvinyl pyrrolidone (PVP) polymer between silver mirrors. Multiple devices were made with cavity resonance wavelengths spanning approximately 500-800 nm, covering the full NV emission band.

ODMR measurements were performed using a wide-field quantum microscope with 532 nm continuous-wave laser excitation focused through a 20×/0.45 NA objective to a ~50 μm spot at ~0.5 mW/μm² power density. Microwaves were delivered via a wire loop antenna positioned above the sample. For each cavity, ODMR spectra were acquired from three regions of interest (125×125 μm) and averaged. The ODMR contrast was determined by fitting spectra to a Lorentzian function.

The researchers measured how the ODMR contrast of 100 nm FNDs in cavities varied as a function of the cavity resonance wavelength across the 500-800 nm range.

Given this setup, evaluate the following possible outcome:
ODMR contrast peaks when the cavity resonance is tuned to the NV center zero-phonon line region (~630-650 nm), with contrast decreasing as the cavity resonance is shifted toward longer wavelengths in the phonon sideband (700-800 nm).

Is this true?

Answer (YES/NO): YES